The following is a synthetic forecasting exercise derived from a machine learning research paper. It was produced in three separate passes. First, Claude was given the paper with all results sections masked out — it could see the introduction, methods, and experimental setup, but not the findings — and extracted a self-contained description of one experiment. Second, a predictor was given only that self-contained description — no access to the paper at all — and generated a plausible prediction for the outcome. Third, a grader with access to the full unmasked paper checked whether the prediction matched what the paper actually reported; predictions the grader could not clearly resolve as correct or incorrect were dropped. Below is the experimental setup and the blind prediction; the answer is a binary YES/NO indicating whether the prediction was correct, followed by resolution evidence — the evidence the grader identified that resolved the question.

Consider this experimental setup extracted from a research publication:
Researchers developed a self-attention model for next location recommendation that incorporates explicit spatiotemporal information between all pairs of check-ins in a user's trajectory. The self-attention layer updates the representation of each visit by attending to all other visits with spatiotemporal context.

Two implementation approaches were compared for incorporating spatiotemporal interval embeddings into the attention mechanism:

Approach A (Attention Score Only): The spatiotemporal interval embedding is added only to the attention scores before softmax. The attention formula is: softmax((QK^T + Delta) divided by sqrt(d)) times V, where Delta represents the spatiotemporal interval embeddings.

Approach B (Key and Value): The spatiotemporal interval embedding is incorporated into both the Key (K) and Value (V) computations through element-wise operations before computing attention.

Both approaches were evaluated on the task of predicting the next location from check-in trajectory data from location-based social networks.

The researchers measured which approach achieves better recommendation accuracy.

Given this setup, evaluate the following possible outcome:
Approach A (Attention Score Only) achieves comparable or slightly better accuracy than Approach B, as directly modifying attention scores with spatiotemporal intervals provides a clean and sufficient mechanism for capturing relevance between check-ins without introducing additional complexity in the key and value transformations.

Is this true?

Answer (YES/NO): YES